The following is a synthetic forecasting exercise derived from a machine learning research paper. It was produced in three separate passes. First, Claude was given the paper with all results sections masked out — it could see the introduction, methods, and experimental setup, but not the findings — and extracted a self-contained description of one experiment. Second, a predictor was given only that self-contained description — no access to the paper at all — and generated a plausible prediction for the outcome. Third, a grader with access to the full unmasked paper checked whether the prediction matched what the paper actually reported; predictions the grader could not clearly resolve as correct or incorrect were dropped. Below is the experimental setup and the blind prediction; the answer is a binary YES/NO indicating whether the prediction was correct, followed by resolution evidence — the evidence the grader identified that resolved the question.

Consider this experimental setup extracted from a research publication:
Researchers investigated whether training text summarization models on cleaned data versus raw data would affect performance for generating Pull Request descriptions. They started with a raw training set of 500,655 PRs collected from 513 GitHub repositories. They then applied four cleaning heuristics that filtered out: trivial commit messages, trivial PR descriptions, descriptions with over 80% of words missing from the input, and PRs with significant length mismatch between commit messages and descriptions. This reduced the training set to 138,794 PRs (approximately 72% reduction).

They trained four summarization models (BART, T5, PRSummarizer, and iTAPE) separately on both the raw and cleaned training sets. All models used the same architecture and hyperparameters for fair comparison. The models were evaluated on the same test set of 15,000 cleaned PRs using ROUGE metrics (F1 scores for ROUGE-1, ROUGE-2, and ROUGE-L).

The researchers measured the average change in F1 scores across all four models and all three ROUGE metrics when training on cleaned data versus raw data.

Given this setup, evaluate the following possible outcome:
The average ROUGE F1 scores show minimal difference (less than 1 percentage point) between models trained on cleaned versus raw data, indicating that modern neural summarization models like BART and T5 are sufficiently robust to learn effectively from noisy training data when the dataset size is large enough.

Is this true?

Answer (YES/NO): NO